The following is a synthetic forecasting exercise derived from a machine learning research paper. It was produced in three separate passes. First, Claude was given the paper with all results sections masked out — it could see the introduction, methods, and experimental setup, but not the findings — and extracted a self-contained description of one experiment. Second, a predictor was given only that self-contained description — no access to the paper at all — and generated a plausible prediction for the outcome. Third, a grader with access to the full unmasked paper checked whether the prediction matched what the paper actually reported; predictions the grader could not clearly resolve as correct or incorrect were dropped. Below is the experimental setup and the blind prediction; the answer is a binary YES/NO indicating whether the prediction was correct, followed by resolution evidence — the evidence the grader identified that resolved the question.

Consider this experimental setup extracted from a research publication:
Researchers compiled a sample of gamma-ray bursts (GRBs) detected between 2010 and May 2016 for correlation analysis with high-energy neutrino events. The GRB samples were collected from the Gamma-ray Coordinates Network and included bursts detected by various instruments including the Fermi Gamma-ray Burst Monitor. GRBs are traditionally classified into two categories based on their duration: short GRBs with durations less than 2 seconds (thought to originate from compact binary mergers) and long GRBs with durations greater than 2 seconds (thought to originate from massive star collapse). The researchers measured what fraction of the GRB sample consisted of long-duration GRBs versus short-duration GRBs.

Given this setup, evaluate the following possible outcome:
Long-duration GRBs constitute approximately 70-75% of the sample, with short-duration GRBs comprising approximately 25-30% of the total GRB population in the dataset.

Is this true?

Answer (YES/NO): NO